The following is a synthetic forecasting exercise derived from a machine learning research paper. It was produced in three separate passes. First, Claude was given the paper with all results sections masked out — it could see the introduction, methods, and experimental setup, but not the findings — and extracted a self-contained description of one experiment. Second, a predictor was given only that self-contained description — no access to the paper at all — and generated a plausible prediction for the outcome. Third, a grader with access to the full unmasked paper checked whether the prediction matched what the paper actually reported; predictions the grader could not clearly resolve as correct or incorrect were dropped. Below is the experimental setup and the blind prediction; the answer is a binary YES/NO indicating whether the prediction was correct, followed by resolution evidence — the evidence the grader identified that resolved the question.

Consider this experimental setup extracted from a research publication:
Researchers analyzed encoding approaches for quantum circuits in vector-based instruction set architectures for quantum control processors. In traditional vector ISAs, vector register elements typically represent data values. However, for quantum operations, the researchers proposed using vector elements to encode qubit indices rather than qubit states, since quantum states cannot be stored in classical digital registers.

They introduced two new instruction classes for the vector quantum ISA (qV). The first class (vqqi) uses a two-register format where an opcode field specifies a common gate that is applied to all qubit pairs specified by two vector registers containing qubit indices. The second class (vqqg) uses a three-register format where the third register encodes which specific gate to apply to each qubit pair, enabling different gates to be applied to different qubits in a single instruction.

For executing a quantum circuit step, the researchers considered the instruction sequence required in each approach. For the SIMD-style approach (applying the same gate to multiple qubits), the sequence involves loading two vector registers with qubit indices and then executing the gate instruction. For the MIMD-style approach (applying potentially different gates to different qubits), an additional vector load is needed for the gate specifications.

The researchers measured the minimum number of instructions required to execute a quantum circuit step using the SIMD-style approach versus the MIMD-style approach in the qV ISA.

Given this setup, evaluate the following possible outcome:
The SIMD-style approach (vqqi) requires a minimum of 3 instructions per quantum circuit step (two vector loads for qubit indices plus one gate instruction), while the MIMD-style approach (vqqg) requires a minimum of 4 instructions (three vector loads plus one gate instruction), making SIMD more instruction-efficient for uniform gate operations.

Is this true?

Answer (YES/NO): YES